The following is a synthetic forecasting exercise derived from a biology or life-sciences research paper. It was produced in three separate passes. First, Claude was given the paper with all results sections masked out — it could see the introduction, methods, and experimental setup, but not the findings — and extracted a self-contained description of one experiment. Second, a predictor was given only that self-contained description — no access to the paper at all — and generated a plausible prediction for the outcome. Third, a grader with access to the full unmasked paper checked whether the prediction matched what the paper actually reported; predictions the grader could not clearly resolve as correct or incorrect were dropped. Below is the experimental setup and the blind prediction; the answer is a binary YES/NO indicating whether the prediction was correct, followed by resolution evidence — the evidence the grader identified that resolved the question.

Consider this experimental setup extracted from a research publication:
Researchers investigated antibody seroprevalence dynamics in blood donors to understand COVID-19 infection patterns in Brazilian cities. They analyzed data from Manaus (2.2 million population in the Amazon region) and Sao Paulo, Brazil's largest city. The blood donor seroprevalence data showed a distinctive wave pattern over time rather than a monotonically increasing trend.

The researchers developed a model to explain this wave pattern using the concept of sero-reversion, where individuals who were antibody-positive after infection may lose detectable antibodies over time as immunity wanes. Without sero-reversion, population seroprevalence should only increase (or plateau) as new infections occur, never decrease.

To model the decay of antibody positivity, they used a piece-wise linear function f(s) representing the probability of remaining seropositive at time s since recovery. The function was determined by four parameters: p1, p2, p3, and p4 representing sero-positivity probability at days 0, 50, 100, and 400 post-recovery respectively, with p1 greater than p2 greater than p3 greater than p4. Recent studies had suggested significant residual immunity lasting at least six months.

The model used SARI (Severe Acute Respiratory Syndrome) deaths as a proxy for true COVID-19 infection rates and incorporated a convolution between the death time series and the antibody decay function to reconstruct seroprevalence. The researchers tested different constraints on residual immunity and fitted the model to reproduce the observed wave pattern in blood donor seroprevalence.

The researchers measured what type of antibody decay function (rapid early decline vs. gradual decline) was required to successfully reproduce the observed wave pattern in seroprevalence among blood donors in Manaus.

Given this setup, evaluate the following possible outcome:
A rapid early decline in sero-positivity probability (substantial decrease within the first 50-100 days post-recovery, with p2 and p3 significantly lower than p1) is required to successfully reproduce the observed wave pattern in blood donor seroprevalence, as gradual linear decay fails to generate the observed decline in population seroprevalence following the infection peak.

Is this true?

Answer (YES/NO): YES